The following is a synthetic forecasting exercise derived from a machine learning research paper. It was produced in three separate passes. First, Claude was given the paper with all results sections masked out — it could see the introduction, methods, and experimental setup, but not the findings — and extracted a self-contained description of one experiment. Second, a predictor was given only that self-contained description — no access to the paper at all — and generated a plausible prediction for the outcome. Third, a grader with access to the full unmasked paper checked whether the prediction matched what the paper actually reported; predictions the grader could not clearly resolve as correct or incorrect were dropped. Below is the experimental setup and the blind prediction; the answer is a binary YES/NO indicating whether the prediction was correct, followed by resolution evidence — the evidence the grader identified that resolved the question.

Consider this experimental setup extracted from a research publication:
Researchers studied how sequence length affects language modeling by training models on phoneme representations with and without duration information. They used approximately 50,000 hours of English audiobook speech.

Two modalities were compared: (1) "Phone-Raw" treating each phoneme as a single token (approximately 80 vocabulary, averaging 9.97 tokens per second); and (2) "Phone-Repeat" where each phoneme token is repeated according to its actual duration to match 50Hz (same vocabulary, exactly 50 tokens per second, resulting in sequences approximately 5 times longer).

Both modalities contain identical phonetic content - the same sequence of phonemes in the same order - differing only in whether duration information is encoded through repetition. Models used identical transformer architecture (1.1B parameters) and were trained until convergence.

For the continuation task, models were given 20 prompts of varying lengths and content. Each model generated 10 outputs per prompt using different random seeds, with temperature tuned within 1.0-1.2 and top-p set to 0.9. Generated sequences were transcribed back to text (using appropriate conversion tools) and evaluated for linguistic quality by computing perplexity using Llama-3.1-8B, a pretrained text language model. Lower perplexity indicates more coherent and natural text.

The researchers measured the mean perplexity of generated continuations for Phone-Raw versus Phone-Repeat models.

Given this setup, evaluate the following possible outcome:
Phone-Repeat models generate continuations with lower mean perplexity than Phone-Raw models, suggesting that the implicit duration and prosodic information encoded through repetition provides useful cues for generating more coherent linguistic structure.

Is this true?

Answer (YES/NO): NO